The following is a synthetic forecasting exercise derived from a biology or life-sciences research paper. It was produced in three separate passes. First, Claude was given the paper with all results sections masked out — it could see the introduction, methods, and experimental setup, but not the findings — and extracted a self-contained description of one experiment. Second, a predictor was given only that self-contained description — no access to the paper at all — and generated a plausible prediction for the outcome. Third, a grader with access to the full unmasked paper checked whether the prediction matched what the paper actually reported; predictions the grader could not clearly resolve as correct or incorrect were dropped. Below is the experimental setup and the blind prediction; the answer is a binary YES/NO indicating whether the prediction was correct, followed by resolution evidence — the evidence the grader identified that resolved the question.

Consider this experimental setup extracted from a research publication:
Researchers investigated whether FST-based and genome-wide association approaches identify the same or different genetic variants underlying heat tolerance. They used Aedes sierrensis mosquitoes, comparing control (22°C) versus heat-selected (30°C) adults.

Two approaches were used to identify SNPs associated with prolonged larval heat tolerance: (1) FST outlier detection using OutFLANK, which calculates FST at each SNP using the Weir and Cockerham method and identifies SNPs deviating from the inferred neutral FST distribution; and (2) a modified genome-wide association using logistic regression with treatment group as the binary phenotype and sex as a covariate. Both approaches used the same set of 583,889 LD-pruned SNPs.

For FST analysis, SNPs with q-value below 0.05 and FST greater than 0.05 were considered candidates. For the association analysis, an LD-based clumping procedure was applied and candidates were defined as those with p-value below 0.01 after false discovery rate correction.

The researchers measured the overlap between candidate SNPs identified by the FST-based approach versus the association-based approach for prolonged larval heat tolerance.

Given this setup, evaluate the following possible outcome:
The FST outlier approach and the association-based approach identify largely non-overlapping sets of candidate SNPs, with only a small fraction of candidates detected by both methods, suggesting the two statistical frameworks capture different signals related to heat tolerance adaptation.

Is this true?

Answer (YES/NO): NO